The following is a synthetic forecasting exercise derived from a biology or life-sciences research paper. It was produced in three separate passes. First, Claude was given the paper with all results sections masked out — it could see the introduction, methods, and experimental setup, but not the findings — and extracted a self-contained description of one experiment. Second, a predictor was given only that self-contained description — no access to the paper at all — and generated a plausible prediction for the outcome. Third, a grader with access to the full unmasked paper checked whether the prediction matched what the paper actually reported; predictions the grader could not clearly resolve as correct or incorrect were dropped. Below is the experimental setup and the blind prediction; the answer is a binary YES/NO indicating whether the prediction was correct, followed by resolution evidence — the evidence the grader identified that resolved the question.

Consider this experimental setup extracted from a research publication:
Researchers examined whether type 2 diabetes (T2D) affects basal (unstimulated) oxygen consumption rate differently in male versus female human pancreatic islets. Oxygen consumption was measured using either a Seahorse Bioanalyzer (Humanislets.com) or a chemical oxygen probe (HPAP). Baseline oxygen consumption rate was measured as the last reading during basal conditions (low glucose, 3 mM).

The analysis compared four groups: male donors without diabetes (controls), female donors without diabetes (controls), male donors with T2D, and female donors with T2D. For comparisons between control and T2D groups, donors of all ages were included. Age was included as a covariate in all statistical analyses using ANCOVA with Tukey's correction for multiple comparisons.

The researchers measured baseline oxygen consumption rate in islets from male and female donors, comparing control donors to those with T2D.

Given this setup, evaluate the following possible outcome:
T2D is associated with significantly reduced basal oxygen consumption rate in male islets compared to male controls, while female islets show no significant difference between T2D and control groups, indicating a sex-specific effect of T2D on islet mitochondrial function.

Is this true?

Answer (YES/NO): NO